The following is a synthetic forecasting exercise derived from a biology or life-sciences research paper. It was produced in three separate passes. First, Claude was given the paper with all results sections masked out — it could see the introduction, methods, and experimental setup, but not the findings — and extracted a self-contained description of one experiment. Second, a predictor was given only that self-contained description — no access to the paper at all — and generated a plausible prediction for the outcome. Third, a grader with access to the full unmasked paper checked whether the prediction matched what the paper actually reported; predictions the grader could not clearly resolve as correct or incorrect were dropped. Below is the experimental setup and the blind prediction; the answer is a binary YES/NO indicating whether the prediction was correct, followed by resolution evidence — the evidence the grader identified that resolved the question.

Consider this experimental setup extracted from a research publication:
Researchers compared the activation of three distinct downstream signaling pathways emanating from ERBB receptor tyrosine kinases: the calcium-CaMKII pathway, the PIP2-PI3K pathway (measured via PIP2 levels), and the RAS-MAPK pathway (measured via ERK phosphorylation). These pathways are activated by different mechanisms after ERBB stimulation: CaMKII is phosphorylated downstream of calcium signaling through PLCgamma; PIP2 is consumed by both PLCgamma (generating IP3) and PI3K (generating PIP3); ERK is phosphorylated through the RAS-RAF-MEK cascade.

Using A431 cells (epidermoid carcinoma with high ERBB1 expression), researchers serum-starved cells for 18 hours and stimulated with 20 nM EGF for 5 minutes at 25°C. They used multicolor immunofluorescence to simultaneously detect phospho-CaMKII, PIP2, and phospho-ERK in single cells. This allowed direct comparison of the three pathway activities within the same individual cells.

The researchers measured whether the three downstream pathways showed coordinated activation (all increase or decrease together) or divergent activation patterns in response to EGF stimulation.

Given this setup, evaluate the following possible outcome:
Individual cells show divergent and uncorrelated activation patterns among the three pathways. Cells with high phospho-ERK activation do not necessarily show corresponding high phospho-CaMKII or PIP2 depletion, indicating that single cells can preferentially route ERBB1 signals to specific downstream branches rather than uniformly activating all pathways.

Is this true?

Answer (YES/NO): YES